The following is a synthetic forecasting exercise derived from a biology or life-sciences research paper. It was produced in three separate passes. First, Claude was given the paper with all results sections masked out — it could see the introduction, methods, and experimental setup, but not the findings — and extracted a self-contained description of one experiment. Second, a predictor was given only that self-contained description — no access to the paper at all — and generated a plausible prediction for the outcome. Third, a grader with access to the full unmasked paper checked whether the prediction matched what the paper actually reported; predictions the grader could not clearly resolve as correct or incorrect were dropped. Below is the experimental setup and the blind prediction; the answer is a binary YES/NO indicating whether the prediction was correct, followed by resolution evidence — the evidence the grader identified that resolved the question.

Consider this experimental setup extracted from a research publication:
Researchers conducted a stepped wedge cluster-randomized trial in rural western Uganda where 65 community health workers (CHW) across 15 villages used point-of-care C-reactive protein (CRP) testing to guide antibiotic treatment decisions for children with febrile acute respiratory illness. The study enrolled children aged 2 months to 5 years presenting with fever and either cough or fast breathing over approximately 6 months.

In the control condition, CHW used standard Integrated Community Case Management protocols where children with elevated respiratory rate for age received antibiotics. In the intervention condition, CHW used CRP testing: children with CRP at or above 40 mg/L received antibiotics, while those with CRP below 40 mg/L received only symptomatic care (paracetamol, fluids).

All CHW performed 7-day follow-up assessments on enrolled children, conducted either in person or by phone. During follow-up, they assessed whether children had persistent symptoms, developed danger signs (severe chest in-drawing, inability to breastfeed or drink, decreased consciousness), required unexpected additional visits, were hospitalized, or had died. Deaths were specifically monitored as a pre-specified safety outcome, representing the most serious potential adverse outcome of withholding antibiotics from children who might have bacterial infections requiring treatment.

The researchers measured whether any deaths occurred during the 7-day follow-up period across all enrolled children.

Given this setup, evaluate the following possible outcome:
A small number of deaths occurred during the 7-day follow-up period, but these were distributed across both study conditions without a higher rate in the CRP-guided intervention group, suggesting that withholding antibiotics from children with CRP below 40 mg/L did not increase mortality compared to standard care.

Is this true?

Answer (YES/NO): NO